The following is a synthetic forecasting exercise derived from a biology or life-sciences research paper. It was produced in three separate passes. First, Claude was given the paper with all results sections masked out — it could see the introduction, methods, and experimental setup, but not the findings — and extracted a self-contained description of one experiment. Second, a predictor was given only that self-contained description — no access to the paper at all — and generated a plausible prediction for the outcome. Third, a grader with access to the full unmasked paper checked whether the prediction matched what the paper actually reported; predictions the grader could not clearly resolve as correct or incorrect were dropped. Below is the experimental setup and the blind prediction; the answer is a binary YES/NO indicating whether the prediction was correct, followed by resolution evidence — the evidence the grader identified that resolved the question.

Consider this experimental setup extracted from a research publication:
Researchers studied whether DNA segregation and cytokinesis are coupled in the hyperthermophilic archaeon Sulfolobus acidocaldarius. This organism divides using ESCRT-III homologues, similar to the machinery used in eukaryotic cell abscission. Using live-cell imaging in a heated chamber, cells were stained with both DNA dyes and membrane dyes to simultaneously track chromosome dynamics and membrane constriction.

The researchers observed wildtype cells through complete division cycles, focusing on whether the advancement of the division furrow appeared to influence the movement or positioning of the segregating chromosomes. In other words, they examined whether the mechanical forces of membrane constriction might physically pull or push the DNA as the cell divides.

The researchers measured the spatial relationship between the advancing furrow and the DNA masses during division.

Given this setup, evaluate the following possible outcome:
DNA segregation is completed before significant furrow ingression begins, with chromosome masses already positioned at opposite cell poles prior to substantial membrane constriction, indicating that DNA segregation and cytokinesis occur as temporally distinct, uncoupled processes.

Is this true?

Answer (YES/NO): NO